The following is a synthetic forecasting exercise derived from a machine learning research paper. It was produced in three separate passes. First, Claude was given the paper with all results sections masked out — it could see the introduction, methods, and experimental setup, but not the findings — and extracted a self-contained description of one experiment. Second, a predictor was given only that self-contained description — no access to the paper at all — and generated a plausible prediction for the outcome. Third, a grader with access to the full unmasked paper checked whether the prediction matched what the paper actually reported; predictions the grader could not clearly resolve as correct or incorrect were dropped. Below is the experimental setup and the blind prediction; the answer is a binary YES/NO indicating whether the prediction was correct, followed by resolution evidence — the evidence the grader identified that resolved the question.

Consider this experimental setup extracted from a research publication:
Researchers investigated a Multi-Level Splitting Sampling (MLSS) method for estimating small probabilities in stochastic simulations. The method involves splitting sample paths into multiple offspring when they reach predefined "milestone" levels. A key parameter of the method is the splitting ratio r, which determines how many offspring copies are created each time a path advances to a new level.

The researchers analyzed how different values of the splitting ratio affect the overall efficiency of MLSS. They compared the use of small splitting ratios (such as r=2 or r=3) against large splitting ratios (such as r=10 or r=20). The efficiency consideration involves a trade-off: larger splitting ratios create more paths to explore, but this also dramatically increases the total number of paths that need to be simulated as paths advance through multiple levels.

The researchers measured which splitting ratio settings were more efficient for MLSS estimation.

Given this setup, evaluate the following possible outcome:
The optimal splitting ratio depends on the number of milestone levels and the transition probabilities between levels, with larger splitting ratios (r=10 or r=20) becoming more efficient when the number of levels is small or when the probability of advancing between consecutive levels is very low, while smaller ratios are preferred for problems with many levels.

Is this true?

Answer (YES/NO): NO